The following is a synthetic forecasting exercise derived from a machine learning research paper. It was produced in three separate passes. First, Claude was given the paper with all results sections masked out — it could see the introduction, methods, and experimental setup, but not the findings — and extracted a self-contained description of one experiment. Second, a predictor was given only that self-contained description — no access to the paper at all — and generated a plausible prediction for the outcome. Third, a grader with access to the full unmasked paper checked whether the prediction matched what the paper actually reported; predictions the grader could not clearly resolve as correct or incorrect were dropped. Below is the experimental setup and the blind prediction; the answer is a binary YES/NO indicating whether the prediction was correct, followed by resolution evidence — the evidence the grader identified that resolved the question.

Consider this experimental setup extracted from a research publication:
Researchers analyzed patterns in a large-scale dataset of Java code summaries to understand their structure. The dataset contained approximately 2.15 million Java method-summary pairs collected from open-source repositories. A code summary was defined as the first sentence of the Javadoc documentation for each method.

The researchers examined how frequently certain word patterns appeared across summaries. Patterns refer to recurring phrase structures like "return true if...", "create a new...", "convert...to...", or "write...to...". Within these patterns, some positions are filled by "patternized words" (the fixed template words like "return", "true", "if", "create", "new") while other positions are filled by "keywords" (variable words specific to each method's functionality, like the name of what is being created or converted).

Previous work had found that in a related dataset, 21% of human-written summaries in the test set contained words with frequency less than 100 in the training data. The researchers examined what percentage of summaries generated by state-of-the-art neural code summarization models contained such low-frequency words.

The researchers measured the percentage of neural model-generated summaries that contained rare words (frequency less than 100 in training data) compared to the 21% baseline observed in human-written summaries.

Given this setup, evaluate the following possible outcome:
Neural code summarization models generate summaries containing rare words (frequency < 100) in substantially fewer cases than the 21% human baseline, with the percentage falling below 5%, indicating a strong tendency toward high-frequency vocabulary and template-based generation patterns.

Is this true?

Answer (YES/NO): NO